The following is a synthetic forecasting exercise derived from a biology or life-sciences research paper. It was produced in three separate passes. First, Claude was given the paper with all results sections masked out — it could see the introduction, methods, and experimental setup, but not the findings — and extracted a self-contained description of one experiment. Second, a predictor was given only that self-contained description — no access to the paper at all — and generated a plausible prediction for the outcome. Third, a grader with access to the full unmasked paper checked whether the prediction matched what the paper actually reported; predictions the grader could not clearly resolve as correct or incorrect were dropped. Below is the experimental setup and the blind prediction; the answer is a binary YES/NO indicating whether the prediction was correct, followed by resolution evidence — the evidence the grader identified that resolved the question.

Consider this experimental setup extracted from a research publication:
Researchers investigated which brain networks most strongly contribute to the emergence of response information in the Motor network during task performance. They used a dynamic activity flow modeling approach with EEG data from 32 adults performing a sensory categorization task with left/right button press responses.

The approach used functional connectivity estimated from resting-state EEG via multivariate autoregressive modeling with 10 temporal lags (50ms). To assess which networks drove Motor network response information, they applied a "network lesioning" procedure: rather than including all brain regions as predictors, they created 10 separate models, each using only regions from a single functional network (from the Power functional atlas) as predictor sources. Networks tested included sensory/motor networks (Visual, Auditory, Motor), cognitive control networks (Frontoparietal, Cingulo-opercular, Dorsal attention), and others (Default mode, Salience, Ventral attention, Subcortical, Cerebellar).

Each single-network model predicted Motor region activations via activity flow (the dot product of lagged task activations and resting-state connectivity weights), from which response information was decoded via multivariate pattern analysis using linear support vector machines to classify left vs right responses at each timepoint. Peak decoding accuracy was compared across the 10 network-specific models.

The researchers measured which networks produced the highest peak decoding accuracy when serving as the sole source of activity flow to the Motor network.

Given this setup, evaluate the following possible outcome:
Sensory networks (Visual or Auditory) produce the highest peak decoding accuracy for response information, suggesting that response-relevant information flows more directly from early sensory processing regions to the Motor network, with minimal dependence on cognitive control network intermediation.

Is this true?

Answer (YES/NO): NO